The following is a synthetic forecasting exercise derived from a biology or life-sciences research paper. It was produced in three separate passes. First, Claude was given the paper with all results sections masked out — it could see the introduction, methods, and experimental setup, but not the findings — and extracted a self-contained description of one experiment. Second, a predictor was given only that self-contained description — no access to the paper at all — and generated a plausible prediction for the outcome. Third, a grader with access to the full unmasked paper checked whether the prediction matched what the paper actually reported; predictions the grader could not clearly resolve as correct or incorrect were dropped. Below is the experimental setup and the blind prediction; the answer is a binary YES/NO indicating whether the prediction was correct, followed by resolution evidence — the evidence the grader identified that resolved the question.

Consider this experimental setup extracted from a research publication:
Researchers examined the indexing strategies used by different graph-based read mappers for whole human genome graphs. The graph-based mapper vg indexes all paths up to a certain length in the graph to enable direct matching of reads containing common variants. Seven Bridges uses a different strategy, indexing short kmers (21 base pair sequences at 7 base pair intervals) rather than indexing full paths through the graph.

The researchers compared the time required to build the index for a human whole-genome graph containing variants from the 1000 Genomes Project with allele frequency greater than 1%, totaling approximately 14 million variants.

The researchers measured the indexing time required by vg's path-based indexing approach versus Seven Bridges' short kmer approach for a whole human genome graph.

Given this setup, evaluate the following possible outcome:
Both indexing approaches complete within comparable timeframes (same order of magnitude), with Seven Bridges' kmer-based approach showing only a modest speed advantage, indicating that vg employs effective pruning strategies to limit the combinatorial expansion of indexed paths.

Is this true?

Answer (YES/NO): NO